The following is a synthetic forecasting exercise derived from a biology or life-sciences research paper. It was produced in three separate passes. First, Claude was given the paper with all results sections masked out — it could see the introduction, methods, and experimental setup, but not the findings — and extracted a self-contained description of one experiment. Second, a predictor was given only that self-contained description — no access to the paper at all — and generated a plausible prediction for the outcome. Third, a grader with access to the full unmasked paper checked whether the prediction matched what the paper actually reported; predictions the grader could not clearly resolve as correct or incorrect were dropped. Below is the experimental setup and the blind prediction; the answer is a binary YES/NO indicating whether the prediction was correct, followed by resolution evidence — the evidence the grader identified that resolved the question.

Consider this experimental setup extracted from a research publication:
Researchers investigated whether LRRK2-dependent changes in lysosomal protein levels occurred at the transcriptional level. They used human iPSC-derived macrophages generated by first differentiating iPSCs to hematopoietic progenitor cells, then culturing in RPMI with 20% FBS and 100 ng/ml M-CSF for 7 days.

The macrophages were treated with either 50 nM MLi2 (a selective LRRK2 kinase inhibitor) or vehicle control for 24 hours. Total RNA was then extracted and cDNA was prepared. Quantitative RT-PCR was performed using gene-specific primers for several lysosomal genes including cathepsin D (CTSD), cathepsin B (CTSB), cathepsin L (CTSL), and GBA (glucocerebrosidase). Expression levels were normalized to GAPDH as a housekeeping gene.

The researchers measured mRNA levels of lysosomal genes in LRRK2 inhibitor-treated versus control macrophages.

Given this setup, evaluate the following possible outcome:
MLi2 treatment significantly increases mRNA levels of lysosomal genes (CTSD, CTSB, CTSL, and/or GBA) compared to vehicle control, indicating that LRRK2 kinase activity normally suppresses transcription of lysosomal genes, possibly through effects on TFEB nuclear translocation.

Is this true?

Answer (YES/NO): YES